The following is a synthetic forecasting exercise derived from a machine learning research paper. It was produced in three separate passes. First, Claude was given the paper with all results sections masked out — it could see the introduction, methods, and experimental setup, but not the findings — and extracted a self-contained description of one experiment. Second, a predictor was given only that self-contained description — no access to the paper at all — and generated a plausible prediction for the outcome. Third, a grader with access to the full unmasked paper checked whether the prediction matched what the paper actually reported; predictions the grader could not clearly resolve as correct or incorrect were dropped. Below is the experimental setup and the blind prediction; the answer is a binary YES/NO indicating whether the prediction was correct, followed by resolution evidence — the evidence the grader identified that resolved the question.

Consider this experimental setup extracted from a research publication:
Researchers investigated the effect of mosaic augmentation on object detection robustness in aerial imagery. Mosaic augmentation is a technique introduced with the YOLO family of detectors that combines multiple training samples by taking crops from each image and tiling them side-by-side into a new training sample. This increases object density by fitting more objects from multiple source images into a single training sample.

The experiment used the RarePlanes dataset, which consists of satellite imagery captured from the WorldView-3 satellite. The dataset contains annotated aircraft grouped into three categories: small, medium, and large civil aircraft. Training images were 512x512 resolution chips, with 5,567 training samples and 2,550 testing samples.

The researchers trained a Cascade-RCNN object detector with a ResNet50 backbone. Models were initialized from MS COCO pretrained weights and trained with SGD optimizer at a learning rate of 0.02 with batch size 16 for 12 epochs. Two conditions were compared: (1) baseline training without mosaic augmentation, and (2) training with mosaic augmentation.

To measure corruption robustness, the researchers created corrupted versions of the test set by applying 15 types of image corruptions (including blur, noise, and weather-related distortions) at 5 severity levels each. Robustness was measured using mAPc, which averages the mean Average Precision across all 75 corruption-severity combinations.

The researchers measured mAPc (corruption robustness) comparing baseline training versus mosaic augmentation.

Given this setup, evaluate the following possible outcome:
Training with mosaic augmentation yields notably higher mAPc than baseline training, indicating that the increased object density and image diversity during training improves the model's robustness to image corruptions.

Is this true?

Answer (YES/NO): NO